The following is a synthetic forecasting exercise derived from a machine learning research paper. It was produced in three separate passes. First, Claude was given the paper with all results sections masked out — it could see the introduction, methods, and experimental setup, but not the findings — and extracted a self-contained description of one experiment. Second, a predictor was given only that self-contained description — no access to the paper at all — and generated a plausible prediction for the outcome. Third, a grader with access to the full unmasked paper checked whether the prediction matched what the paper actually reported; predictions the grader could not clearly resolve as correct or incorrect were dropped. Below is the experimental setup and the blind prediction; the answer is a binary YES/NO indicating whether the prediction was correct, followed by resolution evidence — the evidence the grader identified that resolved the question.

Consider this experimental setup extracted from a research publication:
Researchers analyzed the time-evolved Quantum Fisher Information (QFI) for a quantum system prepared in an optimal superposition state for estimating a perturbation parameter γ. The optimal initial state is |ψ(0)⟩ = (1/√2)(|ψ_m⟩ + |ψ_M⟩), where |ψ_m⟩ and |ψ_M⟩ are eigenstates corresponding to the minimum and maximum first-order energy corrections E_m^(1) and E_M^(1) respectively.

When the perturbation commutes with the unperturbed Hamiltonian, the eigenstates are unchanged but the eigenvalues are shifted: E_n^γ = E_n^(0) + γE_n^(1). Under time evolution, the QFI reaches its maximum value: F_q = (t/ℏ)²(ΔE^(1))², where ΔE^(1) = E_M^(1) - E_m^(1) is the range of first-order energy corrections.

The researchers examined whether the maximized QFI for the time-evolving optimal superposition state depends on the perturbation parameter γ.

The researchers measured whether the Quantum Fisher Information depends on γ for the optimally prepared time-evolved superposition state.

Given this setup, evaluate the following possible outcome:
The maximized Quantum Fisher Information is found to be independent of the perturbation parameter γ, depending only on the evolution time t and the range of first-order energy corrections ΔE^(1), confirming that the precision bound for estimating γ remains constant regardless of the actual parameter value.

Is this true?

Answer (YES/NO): YES